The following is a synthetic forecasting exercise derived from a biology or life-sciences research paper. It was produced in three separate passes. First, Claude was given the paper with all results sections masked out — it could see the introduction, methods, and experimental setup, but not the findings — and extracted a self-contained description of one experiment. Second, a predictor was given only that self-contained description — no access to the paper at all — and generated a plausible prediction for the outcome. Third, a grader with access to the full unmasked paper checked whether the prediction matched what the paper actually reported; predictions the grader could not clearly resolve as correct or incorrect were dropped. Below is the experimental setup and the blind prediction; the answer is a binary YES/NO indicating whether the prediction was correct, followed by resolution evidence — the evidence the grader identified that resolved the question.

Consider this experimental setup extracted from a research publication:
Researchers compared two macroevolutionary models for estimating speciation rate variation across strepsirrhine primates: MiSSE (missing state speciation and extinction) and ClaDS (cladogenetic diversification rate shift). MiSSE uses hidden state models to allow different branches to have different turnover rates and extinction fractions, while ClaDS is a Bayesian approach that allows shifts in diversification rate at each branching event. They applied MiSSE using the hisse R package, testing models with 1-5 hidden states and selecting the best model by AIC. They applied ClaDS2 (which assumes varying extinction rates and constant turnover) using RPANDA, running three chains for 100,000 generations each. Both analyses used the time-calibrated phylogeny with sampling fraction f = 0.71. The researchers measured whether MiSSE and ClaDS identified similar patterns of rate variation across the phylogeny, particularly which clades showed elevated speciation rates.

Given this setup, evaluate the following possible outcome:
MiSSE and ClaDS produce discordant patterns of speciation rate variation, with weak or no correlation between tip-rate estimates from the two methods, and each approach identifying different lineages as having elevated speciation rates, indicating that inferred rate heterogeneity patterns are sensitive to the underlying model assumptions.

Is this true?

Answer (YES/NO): NO